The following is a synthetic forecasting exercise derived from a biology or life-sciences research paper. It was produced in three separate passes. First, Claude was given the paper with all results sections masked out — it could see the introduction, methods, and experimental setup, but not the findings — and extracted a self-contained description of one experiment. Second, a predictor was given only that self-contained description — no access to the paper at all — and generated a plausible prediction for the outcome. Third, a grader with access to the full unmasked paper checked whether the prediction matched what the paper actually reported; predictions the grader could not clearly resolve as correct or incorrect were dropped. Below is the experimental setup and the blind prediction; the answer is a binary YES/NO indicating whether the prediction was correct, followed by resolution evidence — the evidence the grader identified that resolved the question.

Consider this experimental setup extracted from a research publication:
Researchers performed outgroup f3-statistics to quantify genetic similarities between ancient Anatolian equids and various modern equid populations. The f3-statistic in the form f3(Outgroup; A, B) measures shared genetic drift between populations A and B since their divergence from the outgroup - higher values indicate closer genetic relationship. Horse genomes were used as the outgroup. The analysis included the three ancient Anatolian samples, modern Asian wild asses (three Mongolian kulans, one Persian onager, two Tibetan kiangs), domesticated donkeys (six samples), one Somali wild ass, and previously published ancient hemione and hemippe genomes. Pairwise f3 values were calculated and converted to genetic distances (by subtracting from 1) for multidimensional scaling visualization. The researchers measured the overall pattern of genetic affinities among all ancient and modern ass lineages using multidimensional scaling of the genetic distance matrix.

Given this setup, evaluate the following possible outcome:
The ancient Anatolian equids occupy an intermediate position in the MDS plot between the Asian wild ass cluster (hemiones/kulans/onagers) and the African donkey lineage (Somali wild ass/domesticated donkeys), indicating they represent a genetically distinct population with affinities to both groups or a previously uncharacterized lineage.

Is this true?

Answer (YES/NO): NO